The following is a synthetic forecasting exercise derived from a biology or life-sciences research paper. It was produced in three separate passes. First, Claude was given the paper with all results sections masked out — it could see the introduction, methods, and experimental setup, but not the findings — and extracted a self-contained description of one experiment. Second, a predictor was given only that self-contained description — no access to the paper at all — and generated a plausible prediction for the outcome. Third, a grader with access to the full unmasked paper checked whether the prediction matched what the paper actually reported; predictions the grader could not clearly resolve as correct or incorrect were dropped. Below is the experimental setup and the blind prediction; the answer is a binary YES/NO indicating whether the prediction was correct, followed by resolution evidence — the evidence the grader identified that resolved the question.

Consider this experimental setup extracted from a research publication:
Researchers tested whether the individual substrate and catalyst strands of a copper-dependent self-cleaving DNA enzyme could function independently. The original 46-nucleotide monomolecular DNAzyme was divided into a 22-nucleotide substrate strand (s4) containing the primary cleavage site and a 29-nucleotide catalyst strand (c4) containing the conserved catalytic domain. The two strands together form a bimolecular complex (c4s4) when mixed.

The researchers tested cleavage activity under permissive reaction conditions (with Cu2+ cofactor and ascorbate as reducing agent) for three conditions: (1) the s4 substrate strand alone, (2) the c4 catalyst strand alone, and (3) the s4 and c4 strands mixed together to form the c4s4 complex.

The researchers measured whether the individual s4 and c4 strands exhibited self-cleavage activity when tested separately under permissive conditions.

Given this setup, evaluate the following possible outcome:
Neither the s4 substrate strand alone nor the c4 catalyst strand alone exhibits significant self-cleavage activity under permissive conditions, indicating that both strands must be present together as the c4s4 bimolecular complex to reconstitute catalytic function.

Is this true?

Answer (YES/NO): YES